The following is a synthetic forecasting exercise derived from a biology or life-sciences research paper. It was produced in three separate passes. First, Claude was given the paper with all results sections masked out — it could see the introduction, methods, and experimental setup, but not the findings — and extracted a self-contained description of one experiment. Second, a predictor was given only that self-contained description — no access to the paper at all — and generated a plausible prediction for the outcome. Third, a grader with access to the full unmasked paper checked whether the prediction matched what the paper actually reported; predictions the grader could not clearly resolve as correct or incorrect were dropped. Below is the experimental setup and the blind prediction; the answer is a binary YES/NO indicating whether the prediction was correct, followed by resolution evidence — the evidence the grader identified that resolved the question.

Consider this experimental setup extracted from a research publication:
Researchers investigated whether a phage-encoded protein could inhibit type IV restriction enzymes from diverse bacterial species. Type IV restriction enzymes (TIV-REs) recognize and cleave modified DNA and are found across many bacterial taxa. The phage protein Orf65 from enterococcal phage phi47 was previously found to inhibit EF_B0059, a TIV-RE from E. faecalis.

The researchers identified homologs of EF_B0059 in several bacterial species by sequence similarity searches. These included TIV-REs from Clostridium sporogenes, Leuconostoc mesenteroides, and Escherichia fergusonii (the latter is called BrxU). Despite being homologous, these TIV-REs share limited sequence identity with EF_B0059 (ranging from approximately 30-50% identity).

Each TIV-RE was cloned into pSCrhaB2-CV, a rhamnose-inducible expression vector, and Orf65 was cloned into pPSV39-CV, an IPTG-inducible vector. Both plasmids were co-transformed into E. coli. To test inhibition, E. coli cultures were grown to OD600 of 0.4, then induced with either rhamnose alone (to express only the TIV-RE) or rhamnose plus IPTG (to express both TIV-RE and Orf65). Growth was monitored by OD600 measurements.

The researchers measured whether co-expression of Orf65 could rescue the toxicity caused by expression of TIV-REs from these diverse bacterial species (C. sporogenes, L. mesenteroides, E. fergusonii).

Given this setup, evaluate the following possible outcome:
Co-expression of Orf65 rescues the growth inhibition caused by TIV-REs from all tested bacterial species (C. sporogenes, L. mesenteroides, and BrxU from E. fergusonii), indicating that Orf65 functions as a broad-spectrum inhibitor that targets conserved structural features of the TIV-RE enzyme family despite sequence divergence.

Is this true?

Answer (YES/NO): NO